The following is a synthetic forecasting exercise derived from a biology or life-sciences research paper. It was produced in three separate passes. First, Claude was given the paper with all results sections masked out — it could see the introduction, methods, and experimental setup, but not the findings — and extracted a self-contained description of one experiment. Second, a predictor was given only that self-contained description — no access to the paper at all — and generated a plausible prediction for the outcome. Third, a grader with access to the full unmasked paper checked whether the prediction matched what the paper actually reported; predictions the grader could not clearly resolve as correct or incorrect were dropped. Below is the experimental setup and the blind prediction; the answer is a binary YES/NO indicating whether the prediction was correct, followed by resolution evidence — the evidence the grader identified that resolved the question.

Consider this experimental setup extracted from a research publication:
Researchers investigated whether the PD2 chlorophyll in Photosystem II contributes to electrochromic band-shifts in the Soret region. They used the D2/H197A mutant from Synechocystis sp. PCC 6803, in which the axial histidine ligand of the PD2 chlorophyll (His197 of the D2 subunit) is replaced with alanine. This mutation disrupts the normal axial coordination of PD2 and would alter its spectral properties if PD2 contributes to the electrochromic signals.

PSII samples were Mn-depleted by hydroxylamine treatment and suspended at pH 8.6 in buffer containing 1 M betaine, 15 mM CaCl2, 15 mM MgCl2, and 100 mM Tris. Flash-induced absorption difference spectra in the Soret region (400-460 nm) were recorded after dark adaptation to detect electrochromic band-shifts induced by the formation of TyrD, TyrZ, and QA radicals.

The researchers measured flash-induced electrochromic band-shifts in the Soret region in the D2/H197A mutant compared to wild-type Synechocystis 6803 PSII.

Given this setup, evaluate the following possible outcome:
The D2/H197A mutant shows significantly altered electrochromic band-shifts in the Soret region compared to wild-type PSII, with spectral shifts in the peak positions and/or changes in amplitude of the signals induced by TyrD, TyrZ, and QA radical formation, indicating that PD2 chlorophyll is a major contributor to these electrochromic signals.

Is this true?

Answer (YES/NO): NO